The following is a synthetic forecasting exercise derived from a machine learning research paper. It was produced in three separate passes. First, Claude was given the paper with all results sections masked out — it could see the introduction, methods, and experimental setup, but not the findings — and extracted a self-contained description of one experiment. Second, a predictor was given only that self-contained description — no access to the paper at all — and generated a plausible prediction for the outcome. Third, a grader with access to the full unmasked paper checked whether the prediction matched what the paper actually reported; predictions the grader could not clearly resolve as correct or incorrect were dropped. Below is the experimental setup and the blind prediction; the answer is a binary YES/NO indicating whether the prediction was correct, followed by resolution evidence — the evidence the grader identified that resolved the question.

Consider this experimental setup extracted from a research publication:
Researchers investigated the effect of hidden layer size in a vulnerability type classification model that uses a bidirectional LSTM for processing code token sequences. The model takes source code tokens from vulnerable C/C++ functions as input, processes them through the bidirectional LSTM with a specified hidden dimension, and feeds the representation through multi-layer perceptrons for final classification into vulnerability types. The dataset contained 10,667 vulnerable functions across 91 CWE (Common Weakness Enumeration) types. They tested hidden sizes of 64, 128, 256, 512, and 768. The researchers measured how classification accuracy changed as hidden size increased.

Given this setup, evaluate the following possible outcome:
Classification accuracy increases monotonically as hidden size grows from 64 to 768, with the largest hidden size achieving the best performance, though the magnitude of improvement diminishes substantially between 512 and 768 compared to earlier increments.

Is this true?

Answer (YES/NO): NO